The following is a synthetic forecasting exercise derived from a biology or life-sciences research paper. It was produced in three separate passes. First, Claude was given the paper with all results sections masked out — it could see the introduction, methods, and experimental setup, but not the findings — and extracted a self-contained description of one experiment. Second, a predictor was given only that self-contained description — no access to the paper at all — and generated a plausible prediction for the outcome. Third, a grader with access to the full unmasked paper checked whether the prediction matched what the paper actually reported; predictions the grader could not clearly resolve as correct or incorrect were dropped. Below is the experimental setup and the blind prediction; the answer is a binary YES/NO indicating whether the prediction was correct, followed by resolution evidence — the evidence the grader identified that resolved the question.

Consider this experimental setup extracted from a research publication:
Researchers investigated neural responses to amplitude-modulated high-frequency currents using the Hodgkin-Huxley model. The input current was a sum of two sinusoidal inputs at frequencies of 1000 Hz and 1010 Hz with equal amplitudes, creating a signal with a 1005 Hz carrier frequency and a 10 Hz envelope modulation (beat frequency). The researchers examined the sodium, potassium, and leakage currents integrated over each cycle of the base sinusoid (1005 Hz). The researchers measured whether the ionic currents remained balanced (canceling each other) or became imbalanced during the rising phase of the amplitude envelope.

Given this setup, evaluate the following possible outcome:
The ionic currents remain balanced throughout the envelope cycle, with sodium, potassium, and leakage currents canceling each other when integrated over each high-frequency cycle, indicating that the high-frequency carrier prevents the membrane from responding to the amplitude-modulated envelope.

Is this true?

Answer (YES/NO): NO